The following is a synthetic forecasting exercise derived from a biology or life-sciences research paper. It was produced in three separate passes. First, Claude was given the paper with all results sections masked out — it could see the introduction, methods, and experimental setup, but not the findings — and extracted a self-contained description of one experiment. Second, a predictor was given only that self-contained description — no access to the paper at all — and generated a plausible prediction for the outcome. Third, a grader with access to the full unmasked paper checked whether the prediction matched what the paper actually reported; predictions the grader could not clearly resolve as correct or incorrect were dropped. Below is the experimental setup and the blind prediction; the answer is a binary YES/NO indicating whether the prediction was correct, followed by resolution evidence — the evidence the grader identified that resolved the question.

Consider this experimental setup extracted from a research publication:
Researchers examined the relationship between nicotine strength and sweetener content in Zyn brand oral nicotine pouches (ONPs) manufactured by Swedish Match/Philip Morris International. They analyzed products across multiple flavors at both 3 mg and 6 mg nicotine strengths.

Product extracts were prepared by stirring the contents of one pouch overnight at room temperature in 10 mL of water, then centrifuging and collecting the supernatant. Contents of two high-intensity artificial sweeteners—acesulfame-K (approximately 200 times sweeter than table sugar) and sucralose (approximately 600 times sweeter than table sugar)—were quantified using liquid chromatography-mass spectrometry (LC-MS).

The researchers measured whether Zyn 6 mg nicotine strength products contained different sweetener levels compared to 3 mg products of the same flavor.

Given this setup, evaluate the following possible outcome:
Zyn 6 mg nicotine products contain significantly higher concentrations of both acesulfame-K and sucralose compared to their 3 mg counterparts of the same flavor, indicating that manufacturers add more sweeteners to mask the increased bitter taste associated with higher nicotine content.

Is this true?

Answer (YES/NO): NO